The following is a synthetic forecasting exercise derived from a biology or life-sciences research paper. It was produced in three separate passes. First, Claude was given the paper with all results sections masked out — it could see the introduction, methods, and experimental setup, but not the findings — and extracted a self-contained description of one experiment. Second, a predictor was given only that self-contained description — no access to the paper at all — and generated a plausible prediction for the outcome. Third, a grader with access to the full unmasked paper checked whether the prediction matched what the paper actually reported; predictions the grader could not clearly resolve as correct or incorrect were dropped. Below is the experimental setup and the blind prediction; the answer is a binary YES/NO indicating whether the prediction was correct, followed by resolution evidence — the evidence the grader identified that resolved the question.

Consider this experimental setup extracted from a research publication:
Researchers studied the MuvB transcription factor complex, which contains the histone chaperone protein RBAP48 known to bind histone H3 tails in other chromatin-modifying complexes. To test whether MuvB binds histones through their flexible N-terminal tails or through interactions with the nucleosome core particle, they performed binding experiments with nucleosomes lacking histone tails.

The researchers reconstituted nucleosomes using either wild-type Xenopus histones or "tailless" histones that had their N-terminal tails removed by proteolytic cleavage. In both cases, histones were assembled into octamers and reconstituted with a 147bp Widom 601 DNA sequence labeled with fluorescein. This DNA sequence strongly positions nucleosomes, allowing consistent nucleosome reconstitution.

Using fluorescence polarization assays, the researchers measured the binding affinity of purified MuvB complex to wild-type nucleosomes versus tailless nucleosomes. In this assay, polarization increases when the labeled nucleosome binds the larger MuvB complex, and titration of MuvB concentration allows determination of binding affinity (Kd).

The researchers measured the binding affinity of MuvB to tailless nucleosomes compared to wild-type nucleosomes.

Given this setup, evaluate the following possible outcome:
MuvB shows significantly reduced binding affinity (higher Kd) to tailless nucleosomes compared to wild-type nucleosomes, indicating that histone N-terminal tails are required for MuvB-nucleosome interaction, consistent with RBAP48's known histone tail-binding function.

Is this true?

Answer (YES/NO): NO